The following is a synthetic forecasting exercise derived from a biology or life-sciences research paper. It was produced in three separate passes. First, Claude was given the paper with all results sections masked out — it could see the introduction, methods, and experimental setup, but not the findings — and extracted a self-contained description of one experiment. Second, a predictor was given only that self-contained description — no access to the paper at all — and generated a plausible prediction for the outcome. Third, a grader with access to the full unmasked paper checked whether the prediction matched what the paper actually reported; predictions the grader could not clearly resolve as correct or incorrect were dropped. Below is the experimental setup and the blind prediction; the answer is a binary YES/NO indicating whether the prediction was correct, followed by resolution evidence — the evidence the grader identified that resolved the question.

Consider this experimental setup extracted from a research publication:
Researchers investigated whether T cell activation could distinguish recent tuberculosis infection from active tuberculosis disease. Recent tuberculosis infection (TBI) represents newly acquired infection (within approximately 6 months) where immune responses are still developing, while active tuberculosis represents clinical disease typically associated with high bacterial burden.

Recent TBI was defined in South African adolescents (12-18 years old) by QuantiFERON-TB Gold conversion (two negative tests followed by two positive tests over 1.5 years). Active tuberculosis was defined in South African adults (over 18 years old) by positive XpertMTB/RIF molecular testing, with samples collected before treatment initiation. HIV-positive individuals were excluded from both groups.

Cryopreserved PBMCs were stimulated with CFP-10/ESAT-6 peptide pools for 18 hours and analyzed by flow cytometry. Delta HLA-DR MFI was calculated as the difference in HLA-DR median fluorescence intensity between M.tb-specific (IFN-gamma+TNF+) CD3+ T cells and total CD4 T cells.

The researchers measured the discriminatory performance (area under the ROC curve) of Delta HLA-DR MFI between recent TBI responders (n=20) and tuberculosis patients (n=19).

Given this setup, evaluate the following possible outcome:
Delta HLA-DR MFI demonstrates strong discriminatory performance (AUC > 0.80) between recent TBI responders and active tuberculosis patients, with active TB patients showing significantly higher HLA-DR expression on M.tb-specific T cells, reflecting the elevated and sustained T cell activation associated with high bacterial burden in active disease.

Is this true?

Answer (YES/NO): NO